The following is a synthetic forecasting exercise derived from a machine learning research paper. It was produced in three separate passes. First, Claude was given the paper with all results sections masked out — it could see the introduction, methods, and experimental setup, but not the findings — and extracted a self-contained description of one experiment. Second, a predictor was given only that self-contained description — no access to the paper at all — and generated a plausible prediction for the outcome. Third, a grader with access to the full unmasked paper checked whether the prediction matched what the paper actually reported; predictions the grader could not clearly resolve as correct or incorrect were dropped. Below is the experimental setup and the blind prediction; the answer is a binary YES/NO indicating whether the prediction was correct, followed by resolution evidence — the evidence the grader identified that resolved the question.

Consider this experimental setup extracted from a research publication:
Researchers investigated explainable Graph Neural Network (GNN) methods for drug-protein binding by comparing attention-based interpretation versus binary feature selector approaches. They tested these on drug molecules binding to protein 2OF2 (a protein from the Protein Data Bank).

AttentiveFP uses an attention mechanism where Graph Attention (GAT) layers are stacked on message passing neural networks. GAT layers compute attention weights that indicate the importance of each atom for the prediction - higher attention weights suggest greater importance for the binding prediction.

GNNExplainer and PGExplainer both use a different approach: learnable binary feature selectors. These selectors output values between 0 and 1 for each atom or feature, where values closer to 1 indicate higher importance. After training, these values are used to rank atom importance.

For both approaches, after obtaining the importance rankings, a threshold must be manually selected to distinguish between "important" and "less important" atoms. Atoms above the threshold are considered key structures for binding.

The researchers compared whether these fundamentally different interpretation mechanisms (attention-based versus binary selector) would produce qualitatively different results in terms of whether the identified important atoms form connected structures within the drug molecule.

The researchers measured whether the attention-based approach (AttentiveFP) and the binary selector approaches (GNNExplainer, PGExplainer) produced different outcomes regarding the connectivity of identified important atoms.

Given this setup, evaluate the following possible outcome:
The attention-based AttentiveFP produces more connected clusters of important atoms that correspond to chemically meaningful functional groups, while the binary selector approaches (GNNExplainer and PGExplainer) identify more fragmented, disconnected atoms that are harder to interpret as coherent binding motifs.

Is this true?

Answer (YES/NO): NO